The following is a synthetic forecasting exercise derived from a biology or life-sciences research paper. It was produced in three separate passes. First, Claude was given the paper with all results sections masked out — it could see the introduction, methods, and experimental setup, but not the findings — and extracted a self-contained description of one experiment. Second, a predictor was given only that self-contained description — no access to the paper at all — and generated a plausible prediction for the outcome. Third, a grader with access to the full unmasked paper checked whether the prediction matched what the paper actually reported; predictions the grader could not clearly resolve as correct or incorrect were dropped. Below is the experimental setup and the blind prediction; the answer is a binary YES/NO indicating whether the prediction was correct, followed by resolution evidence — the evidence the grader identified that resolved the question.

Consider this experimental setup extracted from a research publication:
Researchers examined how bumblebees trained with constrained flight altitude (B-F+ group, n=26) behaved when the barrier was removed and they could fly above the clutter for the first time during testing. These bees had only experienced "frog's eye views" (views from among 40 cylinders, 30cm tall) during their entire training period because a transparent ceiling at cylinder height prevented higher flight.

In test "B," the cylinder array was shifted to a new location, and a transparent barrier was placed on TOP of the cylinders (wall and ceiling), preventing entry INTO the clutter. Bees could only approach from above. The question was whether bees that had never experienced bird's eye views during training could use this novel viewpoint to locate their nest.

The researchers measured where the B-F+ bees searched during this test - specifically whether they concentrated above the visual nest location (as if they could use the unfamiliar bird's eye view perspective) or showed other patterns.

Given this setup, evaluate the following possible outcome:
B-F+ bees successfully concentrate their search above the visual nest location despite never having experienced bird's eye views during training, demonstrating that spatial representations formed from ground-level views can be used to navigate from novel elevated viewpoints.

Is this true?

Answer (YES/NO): NO